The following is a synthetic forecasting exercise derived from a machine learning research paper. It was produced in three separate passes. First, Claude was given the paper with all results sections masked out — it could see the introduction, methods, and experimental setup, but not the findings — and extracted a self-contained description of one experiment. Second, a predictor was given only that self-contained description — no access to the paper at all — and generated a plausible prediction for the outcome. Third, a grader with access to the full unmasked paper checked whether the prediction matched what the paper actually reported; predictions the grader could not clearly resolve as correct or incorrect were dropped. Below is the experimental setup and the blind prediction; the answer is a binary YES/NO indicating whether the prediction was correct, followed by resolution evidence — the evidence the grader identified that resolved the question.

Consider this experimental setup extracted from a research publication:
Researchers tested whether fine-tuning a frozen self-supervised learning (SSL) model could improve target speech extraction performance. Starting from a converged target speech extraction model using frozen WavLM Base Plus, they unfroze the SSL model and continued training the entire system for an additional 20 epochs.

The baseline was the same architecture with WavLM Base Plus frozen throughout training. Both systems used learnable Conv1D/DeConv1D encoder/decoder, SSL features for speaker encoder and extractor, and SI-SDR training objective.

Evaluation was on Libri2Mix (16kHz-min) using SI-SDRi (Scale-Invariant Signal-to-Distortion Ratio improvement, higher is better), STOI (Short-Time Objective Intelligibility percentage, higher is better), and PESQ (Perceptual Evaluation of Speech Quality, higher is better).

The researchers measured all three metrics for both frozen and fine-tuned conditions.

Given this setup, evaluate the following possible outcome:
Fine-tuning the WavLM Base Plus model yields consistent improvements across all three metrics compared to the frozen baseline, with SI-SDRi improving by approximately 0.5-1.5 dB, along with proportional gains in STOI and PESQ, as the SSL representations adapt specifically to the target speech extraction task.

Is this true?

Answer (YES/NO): NO